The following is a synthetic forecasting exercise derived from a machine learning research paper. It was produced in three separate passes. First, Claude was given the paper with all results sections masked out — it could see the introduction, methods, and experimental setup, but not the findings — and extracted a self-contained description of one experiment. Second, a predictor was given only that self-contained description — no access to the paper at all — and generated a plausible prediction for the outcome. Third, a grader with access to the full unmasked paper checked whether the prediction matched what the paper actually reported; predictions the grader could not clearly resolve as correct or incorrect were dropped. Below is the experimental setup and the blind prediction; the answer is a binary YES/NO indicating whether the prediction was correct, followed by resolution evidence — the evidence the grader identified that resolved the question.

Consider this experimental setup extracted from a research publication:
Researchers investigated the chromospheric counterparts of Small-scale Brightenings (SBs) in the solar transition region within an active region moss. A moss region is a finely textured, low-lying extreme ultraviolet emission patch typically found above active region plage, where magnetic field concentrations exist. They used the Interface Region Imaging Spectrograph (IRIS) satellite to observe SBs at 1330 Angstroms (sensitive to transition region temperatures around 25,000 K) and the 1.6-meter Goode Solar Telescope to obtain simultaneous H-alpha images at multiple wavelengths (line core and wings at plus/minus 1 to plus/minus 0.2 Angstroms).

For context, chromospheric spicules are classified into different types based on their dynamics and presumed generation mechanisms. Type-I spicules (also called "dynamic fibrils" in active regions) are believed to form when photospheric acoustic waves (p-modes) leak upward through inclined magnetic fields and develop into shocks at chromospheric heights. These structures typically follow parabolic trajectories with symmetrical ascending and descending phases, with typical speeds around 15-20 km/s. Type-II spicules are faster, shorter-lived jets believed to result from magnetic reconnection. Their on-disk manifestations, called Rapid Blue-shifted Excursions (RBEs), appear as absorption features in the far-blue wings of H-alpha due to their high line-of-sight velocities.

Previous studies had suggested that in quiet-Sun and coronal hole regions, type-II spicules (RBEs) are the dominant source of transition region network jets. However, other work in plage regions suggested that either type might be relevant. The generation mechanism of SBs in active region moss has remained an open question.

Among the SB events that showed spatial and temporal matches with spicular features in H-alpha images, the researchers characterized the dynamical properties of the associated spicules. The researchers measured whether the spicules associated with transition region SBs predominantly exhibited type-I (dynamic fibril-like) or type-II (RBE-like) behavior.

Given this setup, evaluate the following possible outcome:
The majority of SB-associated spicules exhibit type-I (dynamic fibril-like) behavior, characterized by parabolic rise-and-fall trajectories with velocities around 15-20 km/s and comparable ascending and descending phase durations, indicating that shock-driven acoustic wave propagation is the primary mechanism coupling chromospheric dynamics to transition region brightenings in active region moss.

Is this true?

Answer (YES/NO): NO